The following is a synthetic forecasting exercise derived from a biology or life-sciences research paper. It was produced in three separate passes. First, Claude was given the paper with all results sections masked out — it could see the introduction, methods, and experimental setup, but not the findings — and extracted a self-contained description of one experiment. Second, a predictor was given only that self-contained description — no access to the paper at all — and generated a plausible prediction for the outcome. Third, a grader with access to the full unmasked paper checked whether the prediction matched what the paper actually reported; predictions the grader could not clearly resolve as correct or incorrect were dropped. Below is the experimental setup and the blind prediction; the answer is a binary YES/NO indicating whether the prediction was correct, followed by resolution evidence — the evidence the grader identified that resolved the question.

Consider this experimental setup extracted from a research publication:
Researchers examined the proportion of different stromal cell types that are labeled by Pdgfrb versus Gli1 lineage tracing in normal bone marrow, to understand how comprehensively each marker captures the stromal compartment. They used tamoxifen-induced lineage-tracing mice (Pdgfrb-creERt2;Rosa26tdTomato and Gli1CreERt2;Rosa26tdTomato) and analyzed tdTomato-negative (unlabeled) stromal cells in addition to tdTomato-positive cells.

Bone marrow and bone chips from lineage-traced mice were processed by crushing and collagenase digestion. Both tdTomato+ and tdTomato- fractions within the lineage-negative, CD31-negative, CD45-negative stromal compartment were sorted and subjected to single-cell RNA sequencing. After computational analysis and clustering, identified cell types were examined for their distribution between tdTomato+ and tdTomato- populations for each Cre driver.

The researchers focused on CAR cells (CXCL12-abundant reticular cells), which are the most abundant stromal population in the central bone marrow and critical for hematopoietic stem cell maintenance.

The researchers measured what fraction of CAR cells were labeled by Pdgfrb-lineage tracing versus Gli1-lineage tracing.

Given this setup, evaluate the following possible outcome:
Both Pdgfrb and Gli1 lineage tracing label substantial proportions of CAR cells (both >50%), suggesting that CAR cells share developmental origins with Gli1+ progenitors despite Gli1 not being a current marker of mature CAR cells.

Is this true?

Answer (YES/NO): NO